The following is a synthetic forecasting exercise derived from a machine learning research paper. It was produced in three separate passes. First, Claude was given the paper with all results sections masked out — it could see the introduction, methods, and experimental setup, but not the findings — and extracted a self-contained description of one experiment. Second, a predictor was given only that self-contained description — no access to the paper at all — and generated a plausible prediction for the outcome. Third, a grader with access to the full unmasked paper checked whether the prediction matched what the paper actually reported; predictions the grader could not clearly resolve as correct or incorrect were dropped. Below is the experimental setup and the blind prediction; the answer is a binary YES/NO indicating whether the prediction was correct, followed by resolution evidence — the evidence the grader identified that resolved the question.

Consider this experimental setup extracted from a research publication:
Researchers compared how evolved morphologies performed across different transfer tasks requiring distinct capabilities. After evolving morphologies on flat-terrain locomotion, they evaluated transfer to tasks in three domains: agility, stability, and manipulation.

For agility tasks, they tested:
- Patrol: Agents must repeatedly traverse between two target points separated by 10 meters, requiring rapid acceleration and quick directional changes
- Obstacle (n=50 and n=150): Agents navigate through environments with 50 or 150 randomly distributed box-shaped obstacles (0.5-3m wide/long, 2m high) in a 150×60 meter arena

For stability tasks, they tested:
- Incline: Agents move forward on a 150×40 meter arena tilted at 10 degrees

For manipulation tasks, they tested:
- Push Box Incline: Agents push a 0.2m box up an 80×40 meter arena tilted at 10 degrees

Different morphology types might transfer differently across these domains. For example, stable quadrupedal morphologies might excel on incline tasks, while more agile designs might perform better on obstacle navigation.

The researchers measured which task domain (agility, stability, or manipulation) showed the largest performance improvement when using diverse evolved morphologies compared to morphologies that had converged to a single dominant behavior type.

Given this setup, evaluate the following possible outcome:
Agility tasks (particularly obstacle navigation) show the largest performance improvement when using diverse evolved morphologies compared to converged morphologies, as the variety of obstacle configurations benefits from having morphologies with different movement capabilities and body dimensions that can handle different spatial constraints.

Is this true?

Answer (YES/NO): NO